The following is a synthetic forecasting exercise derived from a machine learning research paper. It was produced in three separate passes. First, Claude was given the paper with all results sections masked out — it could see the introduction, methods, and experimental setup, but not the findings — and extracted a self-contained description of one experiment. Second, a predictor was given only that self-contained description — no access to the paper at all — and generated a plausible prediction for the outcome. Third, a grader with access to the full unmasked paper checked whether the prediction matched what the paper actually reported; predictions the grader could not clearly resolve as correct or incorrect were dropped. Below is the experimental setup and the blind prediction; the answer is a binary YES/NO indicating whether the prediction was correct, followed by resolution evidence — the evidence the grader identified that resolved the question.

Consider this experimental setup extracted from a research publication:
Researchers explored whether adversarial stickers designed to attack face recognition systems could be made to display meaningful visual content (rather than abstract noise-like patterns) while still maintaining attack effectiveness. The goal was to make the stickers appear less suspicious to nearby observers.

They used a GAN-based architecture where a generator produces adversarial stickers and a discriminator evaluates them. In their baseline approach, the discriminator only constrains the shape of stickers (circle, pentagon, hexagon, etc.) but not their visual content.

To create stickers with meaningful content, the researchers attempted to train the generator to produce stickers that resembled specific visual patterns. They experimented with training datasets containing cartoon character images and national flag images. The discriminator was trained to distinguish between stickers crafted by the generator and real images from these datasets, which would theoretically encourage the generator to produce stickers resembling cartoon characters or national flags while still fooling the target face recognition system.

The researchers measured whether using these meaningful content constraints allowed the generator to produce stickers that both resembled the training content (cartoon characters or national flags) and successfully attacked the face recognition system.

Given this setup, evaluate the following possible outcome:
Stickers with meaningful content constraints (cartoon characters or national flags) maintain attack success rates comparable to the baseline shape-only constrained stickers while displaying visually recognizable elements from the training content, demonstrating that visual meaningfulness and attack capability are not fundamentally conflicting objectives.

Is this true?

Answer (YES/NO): NO